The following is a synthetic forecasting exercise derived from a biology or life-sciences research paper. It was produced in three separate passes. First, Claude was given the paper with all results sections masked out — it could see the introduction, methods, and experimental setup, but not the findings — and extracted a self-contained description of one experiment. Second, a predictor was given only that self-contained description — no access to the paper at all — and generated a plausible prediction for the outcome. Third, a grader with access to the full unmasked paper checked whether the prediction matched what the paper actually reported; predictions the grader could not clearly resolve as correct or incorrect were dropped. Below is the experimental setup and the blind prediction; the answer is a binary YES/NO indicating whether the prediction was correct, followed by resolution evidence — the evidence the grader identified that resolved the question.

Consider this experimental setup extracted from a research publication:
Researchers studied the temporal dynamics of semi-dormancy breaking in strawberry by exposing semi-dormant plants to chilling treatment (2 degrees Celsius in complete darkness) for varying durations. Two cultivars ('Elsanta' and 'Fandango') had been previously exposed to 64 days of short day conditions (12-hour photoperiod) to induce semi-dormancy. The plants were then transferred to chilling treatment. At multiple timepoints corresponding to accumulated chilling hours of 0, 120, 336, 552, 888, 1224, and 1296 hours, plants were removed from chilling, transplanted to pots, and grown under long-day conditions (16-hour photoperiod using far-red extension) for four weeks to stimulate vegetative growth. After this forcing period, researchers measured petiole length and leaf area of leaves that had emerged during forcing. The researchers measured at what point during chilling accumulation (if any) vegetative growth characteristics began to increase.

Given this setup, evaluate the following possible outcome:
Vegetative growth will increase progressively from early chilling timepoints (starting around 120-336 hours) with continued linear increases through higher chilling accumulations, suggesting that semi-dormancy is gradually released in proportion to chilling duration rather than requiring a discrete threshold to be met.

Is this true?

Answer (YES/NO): NO